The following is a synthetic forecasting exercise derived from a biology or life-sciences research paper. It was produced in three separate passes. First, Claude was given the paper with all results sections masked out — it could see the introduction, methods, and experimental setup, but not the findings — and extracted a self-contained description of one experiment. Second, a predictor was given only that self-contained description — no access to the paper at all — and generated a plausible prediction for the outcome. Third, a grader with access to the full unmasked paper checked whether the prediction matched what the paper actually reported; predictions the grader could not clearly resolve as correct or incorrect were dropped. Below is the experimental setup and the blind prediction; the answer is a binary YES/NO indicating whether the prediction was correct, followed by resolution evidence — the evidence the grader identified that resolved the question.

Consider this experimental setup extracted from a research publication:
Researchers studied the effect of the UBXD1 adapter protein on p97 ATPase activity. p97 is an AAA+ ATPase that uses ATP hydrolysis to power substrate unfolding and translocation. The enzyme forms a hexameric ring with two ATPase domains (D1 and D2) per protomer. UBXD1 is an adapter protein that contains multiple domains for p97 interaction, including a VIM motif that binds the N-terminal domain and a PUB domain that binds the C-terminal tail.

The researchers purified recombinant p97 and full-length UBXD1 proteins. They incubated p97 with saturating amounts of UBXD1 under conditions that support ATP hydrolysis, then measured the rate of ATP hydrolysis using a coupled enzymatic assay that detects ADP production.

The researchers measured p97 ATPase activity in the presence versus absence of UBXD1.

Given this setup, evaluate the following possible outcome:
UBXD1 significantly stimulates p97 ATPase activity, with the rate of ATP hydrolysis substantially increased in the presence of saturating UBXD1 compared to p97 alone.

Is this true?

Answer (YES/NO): NO